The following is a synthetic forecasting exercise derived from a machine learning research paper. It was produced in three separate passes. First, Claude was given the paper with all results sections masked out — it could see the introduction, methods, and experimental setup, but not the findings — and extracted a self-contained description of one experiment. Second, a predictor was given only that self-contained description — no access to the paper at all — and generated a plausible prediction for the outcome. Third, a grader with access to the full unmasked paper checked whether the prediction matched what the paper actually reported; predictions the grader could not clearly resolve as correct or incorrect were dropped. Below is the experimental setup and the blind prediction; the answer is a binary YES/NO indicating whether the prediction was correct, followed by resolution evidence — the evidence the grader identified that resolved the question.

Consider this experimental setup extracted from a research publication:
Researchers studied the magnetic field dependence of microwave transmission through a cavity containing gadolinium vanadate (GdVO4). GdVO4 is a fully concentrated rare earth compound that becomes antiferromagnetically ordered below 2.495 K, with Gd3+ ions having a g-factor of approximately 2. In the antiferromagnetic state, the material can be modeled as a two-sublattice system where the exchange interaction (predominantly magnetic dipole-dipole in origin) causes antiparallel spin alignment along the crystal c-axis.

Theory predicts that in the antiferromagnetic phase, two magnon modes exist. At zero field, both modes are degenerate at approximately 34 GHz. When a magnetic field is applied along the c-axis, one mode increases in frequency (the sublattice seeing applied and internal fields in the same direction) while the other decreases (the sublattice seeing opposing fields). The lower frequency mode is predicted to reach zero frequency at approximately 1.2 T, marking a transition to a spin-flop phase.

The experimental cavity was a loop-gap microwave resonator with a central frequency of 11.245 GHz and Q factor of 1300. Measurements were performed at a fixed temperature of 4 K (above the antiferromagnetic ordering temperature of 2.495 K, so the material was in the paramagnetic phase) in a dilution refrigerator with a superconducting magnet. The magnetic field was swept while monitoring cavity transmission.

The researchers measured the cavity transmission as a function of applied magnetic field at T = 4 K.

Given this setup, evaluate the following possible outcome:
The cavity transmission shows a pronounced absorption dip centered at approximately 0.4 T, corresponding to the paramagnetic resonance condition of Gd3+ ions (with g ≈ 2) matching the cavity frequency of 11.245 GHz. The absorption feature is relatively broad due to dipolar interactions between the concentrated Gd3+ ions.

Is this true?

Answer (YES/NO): NO